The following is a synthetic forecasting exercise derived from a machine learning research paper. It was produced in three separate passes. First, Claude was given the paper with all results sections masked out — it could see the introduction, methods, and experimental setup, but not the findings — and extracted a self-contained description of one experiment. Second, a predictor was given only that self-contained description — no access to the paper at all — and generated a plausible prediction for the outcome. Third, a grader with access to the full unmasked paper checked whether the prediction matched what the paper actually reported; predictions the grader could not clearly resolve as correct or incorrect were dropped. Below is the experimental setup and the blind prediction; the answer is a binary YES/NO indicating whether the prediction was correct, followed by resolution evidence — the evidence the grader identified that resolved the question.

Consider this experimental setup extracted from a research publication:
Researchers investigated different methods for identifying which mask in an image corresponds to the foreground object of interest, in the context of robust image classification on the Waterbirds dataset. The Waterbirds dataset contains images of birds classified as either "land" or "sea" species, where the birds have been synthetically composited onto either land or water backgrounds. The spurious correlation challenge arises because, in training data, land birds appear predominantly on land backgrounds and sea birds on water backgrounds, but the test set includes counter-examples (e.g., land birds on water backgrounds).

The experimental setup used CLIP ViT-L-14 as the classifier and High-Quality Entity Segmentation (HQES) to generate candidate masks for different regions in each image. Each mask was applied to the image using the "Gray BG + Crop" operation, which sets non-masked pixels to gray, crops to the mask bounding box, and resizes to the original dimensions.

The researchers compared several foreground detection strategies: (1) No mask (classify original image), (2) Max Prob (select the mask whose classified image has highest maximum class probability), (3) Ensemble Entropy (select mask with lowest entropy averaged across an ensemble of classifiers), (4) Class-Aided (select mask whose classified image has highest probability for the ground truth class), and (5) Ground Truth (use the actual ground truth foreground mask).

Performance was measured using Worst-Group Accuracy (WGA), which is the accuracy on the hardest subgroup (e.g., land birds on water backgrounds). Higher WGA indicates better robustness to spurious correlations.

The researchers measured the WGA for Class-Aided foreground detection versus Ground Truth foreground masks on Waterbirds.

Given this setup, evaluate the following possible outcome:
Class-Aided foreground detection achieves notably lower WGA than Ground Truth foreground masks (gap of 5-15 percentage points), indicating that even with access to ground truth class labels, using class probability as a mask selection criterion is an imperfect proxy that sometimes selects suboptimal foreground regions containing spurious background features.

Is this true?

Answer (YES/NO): NO